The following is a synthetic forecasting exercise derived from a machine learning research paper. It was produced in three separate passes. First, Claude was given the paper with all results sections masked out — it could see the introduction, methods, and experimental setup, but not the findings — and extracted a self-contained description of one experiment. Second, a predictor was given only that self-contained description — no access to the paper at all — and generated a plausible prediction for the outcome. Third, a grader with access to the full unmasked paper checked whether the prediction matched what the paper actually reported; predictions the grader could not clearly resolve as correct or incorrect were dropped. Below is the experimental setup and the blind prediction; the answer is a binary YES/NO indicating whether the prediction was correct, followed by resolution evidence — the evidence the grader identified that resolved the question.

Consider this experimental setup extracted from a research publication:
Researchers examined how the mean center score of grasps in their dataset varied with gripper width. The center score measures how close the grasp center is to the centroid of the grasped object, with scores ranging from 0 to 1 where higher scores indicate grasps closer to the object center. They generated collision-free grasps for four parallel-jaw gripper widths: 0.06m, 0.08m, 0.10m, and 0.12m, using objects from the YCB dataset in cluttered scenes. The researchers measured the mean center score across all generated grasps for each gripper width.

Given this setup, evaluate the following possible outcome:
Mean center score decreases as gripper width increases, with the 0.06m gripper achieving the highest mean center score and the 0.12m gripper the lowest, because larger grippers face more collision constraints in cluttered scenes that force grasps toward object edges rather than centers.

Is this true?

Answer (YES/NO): NO